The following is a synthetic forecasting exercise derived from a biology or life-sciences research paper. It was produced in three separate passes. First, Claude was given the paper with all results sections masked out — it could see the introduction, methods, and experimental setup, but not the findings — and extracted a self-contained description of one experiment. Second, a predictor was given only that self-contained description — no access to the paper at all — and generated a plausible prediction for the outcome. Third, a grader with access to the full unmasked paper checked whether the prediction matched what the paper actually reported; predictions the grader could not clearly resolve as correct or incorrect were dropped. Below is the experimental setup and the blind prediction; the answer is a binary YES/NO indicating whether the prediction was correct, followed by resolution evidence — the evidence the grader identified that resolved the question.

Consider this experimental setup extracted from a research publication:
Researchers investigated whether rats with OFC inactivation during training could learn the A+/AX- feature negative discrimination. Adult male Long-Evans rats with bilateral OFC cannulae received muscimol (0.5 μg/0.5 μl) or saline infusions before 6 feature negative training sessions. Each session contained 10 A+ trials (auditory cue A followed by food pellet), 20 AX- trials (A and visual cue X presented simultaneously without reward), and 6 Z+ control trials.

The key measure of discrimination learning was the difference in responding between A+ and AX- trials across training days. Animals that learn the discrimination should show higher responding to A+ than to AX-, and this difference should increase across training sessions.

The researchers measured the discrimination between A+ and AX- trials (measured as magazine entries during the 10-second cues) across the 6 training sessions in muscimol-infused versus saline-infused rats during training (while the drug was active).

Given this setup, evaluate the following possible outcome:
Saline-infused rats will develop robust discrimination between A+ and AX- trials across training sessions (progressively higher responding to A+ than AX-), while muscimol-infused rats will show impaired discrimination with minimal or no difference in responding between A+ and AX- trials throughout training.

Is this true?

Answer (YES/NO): YES